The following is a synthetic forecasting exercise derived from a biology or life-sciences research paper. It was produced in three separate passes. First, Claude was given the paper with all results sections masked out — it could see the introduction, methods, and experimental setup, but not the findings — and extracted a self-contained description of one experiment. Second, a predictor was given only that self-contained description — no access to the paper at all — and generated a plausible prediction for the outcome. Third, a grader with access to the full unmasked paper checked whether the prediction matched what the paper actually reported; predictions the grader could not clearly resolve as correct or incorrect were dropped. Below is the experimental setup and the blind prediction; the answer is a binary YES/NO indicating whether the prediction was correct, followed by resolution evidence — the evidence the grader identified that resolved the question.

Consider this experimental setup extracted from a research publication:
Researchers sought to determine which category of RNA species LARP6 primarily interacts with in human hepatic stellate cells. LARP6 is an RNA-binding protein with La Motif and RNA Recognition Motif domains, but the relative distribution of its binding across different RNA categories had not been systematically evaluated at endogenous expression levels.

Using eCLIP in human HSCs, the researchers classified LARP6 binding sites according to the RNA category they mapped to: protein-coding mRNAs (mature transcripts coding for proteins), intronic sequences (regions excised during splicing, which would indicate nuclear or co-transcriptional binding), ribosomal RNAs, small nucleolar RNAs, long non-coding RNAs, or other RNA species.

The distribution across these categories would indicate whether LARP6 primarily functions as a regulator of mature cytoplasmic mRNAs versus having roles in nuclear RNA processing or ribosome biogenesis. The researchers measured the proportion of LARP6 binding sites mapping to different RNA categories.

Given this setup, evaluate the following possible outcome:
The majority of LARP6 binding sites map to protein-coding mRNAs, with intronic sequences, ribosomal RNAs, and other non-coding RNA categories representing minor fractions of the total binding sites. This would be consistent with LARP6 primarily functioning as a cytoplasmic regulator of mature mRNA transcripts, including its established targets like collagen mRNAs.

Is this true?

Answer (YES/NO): YES